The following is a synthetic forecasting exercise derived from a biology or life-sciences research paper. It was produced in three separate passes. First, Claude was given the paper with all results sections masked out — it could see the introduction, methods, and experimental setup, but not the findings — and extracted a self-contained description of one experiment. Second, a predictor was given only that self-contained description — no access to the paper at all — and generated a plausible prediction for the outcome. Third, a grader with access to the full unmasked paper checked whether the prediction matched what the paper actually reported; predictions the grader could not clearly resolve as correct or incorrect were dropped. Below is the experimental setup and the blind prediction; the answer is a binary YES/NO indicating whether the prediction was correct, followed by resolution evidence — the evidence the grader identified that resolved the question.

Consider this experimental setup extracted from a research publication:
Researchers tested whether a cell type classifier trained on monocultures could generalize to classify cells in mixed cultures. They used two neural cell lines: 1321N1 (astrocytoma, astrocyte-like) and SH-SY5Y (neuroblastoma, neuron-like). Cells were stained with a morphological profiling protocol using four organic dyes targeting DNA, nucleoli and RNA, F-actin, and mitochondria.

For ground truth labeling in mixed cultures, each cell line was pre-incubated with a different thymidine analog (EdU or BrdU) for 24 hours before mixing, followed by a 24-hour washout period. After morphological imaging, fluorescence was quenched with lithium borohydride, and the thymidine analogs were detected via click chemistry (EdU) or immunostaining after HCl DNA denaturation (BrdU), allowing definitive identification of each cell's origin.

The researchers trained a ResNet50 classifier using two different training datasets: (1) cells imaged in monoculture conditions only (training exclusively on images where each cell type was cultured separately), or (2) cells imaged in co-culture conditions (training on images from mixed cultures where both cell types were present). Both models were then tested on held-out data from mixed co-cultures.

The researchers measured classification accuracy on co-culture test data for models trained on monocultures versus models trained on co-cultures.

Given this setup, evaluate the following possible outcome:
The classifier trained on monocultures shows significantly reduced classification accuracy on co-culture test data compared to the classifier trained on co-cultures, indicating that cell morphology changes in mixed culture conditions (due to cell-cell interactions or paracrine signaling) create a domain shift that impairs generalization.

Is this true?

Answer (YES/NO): YES